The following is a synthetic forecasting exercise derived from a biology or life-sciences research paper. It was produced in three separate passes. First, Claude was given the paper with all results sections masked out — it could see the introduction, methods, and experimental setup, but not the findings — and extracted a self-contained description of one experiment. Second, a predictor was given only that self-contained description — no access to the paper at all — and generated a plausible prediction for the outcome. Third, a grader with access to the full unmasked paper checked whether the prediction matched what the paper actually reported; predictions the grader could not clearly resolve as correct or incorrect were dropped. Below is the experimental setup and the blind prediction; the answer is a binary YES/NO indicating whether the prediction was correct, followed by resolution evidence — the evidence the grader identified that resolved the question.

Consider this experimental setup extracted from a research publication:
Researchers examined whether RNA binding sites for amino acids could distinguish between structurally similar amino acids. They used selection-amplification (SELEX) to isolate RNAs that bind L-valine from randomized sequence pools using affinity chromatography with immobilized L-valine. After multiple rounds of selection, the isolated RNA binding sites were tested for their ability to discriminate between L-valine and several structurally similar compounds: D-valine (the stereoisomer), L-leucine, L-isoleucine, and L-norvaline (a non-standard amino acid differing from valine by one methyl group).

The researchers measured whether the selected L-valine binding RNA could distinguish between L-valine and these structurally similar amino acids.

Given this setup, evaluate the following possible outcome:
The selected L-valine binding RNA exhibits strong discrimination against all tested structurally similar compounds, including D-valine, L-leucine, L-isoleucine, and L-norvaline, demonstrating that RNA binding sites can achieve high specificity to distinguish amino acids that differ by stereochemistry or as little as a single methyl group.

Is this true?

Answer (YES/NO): YES